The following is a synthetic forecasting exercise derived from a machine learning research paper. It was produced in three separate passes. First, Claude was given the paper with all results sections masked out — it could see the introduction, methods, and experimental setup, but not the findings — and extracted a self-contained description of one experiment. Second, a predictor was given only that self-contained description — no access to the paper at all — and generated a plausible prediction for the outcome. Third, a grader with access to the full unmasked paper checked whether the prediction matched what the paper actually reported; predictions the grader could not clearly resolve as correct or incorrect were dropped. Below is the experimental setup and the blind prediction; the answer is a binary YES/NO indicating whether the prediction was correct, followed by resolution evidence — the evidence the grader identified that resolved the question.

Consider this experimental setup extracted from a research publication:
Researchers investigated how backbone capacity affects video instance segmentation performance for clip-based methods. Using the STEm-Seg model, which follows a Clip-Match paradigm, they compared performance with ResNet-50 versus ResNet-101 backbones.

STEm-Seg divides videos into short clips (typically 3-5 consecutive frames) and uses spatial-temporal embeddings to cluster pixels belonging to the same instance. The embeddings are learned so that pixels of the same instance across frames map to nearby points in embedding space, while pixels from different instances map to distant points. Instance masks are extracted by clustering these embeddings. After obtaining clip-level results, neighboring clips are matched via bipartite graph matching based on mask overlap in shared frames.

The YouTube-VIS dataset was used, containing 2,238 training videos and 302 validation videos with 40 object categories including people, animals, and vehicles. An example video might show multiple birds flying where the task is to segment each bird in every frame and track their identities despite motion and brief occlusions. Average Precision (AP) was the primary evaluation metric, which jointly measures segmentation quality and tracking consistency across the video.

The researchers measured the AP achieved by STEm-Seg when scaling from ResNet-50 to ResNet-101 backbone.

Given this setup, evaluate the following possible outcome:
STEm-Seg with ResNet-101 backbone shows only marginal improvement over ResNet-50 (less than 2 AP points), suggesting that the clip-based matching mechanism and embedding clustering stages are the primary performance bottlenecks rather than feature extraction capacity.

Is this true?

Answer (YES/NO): NO